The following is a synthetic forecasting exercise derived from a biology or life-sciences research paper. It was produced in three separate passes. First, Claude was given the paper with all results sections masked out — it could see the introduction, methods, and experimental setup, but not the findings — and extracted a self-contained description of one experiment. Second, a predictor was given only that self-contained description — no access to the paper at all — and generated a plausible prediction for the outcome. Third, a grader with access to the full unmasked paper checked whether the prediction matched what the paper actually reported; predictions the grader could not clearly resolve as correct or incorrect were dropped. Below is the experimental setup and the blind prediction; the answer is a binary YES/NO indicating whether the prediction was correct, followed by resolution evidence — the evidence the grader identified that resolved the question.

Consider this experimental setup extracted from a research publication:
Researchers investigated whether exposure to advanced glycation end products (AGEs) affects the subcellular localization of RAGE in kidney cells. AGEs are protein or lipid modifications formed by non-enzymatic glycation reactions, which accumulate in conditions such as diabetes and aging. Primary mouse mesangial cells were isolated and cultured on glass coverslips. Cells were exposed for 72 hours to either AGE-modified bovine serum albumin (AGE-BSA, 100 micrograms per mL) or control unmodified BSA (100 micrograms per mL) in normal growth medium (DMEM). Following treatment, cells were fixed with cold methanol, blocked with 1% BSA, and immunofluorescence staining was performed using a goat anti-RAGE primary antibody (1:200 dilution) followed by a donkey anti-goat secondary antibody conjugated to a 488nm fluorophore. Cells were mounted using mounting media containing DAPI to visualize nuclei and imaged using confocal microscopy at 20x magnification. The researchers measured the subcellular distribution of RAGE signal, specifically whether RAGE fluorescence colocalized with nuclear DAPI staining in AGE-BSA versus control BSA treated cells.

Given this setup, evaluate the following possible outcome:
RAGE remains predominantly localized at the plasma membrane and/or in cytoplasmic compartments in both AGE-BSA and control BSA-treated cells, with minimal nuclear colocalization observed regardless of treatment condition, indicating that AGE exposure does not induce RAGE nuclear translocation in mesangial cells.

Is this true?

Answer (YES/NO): NO